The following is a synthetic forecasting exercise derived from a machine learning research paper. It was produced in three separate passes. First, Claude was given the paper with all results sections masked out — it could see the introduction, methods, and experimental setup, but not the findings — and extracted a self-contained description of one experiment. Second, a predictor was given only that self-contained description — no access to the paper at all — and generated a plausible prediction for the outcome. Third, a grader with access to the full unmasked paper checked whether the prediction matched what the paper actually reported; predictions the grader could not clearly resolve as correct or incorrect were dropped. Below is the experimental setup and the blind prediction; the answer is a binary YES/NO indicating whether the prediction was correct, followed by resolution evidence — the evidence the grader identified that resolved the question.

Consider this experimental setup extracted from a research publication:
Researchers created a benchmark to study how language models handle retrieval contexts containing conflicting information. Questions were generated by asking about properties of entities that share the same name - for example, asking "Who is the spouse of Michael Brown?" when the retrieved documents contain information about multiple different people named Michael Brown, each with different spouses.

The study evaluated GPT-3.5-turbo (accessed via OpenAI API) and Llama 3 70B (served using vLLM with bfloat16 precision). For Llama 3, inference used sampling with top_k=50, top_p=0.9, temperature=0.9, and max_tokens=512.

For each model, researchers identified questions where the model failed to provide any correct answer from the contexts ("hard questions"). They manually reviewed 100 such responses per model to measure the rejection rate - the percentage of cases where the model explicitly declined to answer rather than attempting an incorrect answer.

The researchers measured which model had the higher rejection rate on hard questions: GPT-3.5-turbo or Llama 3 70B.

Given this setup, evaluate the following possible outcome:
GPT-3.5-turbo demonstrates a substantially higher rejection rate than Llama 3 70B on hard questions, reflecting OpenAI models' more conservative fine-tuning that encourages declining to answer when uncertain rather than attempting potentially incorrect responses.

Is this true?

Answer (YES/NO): YES